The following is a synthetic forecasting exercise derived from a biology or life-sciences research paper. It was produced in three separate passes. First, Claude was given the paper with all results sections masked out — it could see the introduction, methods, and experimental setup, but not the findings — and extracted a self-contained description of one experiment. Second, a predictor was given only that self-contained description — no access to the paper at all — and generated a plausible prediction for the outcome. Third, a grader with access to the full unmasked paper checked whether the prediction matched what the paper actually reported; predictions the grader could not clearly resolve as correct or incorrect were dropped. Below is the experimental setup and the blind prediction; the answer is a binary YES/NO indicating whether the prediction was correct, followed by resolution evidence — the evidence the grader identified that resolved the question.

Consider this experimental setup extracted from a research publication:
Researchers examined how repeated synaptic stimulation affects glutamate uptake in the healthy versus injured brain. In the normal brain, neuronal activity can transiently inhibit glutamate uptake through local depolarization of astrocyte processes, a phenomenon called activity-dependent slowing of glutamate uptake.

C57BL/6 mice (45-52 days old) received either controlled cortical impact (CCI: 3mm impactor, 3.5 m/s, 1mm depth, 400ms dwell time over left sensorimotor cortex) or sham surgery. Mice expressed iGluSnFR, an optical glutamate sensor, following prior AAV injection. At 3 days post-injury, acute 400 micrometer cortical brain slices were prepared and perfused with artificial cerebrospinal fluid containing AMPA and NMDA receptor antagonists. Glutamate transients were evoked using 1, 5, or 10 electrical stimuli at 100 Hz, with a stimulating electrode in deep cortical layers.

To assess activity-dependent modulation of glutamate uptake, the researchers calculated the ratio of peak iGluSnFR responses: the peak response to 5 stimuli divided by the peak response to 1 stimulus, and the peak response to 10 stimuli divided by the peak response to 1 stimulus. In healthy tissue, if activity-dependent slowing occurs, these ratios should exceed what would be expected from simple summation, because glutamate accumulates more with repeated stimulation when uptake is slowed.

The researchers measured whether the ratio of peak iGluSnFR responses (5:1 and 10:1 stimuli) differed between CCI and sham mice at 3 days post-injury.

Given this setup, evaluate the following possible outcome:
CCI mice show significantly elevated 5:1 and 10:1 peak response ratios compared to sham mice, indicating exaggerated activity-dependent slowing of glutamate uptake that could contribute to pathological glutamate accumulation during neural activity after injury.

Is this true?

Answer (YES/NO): NO